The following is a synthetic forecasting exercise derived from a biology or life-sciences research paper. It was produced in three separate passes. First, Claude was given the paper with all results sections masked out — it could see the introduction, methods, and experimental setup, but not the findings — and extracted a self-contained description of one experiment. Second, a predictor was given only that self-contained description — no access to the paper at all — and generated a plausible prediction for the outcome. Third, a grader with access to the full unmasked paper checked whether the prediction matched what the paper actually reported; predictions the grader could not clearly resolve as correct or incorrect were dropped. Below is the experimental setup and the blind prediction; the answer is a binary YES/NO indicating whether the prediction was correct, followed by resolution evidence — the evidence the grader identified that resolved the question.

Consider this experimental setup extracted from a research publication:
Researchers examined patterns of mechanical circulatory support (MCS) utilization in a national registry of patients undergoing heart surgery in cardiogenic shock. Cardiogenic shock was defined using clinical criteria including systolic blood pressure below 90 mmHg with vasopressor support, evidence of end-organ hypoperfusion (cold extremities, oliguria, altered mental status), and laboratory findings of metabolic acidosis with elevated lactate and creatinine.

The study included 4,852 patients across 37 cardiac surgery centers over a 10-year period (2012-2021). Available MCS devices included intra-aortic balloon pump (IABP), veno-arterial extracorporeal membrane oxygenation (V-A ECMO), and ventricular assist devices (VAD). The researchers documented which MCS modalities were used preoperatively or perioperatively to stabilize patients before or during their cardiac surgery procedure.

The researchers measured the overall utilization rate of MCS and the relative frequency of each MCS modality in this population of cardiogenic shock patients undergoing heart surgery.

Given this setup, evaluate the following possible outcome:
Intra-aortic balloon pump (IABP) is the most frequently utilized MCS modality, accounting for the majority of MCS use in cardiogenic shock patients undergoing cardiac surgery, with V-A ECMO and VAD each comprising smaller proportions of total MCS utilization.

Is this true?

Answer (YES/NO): YES